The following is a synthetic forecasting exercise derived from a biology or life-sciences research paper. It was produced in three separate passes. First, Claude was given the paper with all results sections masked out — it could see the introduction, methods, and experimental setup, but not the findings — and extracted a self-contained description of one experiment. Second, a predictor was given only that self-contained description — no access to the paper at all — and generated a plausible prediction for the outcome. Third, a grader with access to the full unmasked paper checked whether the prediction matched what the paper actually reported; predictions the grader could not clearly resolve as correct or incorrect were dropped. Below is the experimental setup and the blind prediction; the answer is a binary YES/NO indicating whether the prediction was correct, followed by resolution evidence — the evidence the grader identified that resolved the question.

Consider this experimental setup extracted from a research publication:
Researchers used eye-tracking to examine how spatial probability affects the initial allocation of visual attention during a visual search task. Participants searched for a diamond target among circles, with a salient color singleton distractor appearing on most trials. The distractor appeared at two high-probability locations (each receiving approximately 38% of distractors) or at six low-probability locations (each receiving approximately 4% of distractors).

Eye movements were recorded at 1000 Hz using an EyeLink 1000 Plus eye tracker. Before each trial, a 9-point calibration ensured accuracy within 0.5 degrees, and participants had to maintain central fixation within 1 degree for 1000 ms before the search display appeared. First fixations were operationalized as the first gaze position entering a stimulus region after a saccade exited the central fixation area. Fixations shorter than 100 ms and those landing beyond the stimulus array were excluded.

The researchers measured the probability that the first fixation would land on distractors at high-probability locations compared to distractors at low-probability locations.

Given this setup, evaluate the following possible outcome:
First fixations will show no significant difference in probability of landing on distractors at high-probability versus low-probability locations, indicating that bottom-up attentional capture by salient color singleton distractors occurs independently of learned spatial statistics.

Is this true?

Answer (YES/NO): NO